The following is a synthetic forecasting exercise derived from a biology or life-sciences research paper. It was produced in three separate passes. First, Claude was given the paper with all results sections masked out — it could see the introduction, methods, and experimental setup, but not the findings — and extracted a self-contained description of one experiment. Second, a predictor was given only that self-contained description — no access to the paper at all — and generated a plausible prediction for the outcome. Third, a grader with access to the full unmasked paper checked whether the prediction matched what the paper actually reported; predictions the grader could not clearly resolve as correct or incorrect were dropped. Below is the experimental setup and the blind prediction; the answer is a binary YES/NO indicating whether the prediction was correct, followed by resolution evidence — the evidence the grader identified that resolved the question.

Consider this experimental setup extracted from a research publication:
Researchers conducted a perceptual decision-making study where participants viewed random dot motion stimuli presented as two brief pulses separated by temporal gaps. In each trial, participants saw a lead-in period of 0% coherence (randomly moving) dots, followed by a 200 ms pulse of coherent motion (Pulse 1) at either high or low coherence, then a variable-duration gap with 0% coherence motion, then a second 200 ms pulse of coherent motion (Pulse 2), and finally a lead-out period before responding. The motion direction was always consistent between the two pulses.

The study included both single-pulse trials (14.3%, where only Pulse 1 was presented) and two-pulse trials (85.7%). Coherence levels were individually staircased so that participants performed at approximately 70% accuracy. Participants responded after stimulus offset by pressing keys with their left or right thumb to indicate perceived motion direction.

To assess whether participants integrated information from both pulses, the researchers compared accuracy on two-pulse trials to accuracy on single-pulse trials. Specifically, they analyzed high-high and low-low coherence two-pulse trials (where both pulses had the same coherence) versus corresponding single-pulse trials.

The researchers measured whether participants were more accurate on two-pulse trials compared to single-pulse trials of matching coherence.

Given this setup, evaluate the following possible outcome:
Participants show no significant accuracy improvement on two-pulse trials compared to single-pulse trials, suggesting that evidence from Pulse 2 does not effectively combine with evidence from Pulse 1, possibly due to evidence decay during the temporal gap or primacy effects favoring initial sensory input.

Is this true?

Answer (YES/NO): NO